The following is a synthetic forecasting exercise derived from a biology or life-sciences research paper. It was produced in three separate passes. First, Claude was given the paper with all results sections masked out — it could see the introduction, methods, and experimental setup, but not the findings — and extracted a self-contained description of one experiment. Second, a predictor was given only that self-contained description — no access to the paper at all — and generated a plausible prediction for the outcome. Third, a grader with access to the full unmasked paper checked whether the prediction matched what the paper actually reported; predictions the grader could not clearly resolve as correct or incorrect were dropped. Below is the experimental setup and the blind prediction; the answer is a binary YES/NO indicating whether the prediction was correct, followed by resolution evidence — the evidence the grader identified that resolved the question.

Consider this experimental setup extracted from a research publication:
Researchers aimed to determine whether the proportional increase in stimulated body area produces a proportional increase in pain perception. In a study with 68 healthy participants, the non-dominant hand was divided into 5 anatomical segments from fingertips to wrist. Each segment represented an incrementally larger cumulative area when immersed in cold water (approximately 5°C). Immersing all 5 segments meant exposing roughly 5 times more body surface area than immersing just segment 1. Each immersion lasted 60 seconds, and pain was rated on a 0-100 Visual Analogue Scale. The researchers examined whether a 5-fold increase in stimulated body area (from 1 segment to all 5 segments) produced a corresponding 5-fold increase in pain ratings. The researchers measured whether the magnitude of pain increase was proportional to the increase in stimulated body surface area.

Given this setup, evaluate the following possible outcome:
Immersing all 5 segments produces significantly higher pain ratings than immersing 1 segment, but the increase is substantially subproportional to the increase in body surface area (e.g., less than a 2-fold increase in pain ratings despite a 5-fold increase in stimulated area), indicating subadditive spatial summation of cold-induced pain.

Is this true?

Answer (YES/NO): YES